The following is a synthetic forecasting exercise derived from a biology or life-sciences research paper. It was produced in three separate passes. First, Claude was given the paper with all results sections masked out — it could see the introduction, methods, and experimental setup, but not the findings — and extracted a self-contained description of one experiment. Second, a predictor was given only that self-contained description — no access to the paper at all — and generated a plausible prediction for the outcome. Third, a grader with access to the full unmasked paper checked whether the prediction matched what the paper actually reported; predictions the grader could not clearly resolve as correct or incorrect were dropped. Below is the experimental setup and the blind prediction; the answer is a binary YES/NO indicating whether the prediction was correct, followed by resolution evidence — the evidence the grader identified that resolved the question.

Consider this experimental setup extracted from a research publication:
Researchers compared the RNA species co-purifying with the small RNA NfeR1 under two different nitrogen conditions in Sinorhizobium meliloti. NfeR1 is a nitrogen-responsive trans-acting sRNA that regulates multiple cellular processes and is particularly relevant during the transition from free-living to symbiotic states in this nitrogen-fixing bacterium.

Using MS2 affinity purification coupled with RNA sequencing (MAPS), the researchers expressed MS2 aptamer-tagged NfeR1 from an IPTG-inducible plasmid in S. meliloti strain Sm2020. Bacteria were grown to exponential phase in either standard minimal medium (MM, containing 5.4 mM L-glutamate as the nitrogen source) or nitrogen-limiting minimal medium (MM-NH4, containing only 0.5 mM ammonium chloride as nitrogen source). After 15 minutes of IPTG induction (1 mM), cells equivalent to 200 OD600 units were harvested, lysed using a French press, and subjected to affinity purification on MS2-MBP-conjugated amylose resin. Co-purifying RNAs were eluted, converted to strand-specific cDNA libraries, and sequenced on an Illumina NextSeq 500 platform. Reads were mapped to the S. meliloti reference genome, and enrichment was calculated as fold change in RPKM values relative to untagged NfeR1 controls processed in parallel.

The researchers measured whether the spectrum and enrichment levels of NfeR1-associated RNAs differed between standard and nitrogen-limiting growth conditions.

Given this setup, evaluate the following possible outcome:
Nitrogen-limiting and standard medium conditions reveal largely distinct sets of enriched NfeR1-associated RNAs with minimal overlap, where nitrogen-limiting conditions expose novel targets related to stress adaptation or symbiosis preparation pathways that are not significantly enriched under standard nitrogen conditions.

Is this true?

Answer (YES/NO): NO